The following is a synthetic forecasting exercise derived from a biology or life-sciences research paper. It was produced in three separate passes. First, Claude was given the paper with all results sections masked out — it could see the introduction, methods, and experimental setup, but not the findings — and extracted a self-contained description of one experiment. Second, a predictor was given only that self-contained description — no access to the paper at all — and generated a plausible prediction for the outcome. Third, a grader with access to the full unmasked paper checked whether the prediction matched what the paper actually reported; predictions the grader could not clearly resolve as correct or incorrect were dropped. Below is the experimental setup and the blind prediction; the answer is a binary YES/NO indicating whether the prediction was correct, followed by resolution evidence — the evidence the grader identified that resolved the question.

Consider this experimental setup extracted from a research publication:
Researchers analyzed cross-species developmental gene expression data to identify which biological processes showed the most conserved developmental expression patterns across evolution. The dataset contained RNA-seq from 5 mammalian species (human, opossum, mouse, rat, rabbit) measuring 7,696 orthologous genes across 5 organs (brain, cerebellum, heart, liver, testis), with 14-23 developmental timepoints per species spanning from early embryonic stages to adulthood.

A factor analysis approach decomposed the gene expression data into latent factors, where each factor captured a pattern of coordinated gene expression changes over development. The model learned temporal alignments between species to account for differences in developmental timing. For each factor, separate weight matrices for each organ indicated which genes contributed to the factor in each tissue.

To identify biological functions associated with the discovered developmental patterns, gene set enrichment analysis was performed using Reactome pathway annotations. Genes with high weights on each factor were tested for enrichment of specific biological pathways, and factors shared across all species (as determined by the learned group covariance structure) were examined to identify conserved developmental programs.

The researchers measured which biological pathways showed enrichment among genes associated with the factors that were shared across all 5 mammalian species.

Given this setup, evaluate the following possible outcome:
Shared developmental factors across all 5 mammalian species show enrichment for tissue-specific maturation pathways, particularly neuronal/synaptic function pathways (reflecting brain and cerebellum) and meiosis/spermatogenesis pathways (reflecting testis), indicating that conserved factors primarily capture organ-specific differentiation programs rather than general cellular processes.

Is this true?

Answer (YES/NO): NO